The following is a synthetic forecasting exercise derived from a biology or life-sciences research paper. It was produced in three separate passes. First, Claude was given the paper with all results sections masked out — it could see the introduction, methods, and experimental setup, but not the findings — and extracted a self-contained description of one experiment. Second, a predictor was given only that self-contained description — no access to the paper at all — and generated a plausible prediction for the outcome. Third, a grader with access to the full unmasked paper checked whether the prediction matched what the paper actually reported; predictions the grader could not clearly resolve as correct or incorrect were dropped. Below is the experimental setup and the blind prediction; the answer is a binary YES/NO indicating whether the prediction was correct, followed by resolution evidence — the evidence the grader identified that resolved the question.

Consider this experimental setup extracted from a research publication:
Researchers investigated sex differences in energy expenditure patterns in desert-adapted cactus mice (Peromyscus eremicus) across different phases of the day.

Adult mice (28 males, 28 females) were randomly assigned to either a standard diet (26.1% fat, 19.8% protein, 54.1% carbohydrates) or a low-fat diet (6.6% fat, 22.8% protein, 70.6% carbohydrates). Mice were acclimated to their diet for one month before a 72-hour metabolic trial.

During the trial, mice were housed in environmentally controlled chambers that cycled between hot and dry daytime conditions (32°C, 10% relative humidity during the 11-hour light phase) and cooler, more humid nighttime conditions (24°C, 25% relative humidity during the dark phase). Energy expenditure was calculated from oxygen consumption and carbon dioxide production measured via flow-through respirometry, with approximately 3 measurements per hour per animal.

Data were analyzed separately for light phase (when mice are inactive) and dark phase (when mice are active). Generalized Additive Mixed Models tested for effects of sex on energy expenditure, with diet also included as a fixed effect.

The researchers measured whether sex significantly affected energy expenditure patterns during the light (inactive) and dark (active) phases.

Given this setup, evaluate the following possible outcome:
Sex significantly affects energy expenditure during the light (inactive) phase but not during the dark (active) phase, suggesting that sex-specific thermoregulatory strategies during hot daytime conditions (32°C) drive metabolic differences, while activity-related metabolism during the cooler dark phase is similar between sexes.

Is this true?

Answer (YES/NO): NO